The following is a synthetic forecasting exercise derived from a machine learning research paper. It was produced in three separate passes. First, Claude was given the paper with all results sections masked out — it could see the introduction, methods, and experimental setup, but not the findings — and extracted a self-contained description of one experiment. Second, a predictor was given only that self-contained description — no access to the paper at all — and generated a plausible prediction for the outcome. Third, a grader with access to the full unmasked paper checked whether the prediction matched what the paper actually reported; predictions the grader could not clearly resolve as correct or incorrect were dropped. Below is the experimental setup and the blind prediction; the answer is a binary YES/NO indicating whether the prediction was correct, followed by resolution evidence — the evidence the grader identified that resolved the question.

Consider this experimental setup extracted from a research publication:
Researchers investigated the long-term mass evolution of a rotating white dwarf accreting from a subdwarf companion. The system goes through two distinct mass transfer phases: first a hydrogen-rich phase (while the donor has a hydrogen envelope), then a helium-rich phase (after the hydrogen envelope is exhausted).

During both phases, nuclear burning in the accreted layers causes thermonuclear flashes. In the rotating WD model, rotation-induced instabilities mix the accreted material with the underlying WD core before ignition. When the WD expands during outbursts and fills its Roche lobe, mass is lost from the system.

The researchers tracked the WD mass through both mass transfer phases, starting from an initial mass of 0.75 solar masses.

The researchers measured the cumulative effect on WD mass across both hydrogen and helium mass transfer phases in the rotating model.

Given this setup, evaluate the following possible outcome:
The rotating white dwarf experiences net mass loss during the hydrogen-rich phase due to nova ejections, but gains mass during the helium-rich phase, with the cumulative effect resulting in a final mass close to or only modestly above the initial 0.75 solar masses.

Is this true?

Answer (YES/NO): NO